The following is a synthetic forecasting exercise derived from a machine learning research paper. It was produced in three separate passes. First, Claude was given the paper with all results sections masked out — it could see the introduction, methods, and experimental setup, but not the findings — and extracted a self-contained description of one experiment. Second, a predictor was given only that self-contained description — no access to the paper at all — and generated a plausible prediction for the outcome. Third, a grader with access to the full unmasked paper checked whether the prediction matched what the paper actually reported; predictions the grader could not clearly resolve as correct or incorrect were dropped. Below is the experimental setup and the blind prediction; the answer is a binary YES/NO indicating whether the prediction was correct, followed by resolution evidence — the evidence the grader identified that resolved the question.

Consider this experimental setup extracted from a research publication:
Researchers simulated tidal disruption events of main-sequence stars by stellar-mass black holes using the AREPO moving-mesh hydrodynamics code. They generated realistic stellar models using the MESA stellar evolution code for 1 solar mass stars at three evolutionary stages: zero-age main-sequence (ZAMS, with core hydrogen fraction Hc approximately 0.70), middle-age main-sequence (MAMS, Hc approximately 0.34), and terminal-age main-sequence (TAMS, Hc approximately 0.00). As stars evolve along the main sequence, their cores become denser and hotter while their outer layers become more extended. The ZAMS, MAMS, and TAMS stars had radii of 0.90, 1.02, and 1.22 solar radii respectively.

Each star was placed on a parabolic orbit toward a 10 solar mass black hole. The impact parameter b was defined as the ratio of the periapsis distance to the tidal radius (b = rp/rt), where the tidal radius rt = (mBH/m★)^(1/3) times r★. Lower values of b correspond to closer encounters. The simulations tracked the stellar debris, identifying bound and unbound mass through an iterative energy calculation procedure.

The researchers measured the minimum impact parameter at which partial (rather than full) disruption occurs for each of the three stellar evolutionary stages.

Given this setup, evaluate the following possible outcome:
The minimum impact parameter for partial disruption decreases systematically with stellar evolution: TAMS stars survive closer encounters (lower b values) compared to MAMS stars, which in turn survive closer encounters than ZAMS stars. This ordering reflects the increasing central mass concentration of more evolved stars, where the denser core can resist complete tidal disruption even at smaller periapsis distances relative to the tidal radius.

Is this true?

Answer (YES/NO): YES